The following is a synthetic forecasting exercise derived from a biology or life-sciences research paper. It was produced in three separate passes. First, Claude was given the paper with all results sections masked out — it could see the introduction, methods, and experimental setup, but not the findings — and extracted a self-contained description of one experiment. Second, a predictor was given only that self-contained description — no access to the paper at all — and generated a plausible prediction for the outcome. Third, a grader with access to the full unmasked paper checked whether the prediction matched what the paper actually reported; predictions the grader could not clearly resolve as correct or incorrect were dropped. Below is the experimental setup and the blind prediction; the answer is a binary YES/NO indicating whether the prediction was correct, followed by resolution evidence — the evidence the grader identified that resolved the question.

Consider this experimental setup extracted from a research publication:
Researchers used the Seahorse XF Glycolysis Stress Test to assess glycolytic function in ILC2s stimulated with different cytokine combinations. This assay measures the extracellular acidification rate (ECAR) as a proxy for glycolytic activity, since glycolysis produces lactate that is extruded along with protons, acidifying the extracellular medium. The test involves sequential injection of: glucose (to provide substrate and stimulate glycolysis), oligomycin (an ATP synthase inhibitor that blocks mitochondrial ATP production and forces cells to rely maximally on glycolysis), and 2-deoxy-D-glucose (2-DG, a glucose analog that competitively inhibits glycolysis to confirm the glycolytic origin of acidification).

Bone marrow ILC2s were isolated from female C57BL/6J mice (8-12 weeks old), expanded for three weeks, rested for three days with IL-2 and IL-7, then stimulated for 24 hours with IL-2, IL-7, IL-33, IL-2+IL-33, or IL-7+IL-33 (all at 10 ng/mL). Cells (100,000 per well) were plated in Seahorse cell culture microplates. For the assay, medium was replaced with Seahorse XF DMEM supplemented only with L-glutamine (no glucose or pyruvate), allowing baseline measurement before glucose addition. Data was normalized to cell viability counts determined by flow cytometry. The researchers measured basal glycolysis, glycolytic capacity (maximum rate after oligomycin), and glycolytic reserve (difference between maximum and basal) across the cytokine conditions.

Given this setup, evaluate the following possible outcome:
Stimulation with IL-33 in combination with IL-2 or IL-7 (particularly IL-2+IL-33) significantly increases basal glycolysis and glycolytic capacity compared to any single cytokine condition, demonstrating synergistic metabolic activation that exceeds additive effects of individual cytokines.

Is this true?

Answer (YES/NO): NO